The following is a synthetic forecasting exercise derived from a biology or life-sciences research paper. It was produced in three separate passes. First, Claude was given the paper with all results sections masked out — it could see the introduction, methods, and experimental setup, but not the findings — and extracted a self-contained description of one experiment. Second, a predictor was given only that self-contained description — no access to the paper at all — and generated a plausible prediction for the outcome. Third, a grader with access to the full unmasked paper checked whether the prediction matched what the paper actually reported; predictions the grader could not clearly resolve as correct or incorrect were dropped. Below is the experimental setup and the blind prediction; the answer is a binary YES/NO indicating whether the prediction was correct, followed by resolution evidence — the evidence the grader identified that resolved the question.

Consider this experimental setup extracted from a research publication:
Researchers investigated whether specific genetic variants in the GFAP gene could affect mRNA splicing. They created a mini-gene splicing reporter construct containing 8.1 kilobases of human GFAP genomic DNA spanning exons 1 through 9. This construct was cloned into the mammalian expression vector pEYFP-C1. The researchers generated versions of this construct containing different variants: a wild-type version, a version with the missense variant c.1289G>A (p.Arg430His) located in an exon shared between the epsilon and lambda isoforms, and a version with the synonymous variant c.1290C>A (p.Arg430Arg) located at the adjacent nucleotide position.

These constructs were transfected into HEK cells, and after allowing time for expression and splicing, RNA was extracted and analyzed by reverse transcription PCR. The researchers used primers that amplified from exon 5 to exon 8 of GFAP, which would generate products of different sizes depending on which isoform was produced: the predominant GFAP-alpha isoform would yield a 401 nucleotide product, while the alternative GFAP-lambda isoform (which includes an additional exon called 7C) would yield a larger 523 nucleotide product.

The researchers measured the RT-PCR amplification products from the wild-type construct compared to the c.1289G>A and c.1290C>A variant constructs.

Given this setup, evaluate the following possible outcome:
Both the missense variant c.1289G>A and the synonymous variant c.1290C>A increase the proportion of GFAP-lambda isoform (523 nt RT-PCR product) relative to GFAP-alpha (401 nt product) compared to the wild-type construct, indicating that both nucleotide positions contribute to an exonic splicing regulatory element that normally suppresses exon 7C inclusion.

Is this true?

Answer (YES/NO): YES